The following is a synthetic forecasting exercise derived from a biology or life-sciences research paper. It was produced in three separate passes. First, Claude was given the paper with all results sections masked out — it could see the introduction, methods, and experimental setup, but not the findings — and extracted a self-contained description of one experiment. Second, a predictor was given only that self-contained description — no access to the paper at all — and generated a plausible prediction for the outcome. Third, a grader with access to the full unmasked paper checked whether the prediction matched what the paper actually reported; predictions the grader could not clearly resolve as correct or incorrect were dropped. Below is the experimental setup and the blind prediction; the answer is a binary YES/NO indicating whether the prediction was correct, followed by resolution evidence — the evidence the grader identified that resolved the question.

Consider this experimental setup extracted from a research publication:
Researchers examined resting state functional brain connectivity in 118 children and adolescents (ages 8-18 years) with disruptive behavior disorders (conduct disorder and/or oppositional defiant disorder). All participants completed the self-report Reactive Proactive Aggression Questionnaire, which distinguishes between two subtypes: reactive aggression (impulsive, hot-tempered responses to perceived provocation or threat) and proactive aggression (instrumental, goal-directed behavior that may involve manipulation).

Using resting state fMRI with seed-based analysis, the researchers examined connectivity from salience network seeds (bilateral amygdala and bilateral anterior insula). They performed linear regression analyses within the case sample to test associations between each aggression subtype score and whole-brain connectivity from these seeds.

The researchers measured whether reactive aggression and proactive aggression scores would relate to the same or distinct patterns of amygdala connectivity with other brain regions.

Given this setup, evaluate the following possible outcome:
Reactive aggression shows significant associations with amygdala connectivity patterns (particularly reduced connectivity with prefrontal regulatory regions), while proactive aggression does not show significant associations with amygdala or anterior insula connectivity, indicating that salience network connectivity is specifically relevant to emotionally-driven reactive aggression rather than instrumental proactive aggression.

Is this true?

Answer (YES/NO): NO